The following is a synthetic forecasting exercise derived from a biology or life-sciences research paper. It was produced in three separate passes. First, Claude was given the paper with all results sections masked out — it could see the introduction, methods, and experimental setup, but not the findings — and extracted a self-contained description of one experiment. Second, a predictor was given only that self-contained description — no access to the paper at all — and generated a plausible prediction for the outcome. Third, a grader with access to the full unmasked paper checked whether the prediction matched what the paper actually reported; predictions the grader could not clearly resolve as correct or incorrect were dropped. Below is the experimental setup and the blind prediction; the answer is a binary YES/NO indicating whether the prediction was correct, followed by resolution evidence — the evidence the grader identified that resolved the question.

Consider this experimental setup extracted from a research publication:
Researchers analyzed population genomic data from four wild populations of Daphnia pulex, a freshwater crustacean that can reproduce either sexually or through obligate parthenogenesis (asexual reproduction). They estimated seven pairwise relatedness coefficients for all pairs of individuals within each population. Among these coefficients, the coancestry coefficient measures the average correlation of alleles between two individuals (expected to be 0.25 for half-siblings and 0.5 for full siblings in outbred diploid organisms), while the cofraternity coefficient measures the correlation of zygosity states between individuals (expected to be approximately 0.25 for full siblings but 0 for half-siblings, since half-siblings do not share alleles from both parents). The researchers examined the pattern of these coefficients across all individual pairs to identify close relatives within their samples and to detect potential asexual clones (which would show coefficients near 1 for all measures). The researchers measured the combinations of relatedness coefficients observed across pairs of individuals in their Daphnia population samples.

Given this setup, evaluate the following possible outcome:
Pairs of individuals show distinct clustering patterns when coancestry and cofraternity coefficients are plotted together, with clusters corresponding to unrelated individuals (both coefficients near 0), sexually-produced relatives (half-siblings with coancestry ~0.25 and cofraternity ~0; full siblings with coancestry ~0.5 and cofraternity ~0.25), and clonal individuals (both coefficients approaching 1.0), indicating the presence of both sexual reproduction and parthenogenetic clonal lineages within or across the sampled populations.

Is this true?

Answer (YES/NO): NO